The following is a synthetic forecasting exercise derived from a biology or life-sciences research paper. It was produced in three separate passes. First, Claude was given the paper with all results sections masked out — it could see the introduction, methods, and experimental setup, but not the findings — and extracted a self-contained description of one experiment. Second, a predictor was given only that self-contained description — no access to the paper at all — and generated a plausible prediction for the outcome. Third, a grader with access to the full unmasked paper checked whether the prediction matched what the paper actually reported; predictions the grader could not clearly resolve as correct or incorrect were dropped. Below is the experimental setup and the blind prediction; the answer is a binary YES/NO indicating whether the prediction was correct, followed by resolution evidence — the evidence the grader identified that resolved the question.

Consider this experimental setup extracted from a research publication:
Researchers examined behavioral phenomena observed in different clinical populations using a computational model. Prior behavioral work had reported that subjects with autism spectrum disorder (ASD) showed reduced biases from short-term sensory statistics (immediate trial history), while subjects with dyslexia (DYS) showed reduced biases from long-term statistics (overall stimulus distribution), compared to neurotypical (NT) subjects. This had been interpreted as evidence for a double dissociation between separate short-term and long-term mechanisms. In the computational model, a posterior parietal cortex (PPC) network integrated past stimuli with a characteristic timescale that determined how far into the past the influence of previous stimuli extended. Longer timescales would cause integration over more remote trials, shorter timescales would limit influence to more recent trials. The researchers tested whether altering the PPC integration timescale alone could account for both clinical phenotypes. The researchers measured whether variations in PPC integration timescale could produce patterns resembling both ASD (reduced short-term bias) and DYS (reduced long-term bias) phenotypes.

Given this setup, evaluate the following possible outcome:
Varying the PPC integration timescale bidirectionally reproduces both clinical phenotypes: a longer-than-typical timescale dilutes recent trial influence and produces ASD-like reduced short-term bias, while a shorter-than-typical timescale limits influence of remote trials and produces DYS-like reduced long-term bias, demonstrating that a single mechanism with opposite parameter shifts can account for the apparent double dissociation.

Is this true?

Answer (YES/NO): YES